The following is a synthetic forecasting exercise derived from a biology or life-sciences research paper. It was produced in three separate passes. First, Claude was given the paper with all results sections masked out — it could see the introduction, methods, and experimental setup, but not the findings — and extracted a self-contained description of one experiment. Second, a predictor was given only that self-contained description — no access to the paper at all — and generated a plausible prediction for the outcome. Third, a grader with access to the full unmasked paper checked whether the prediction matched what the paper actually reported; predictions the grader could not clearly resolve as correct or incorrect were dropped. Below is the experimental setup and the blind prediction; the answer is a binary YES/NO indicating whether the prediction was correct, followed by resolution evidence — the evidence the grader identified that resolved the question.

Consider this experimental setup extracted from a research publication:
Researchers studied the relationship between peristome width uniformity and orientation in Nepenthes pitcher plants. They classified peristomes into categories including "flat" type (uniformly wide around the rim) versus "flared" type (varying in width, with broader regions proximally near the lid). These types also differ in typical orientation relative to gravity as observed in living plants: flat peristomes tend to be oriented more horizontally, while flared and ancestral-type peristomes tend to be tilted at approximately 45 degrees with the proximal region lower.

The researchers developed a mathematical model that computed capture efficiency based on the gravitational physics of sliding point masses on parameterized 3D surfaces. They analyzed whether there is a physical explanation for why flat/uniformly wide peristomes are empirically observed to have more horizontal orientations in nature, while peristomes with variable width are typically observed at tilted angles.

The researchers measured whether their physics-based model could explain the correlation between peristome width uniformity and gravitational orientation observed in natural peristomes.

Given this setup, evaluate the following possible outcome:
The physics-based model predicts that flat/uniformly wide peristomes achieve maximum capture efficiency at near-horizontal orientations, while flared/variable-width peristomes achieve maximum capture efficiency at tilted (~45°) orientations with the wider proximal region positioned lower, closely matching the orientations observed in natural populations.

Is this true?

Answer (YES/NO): YES